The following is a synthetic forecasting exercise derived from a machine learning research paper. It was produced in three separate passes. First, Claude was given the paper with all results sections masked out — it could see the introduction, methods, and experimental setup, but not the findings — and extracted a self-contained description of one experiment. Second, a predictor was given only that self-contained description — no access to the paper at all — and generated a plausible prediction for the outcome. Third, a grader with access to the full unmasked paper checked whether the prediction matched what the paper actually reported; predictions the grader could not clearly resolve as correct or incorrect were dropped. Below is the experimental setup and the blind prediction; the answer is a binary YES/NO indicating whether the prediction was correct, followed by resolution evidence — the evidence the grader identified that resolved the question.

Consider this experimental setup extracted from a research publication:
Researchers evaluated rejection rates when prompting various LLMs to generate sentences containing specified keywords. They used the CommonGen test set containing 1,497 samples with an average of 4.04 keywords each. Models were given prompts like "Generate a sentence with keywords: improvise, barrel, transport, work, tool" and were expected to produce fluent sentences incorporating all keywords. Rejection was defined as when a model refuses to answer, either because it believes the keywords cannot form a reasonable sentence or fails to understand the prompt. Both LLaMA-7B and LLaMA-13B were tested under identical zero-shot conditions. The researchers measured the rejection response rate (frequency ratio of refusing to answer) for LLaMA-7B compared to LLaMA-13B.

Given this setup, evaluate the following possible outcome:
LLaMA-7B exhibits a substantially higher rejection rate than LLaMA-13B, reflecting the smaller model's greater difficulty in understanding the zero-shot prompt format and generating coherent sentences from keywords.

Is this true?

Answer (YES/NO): NO